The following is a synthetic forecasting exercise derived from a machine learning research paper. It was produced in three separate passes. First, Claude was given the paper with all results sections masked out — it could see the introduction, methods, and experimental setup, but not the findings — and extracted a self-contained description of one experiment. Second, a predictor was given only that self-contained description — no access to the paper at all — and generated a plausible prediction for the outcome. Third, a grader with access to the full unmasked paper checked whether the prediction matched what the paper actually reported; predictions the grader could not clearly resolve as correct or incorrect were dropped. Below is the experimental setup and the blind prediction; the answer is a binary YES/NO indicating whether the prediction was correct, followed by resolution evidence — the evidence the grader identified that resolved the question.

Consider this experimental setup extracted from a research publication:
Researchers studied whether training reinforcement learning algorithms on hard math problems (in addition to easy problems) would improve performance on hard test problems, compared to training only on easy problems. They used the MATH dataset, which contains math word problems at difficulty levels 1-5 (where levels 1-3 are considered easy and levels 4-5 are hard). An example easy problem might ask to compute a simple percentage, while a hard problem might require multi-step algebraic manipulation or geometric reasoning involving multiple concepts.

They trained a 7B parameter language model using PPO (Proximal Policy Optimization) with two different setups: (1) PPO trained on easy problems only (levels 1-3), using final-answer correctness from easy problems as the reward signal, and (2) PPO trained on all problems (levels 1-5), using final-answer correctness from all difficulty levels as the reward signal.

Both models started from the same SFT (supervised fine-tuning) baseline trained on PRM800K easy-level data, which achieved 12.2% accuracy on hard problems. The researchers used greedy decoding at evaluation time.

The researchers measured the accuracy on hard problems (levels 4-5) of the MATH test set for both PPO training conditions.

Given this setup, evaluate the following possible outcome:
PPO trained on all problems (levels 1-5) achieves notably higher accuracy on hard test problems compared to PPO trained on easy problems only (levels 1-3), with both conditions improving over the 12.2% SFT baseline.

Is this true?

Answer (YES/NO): NO